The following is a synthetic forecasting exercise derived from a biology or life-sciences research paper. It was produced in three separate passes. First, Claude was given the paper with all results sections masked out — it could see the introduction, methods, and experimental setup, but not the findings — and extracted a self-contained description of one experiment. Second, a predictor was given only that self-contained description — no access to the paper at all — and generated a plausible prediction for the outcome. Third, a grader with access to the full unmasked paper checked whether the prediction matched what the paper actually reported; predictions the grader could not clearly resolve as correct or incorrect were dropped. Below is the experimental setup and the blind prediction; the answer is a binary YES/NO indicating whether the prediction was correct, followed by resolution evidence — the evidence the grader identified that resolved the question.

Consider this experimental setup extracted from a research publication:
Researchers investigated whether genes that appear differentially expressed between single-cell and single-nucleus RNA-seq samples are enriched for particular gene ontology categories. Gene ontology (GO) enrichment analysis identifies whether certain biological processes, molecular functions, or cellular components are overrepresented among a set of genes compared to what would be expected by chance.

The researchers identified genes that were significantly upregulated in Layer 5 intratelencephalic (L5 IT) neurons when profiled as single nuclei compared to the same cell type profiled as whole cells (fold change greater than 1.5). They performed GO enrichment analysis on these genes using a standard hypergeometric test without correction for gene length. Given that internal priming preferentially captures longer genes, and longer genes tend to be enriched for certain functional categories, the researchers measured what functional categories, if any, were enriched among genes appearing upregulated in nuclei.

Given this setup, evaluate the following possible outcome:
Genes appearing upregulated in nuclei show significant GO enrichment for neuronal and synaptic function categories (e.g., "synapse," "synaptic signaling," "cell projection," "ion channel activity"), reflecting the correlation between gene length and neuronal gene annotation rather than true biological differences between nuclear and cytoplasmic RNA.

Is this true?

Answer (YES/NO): YES